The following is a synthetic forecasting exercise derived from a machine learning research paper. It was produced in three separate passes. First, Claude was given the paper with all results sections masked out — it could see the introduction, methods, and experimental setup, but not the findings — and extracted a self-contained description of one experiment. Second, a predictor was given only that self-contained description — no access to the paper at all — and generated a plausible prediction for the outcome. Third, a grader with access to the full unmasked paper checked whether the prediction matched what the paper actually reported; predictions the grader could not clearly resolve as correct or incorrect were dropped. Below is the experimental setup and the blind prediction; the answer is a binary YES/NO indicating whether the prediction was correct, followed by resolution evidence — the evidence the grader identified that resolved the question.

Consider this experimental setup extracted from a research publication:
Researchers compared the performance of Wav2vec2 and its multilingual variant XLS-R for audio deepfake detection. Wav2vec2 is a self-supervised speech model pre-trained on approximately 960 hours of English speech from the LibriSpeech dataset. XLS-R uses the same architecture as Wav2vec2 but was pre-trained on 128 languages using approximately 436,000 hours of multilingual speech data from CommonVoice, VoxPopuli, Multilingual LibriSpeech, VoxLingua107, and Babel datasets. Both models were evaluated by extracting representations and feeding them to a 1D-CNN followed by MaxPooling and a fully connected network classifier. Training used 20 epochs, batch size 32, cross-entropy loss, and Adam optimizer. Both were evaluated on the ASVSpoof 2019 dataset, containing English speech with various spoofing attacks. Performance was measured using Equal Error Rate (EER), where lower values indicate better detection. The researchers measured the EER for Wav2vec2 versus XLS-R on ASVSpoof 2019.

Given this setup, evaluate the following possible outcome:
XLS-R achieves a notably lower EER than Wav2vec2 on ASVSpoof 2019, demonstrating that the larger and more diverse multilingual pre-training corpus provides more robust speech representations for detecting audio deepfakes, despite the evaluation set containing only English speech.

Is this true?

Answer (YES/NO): YES